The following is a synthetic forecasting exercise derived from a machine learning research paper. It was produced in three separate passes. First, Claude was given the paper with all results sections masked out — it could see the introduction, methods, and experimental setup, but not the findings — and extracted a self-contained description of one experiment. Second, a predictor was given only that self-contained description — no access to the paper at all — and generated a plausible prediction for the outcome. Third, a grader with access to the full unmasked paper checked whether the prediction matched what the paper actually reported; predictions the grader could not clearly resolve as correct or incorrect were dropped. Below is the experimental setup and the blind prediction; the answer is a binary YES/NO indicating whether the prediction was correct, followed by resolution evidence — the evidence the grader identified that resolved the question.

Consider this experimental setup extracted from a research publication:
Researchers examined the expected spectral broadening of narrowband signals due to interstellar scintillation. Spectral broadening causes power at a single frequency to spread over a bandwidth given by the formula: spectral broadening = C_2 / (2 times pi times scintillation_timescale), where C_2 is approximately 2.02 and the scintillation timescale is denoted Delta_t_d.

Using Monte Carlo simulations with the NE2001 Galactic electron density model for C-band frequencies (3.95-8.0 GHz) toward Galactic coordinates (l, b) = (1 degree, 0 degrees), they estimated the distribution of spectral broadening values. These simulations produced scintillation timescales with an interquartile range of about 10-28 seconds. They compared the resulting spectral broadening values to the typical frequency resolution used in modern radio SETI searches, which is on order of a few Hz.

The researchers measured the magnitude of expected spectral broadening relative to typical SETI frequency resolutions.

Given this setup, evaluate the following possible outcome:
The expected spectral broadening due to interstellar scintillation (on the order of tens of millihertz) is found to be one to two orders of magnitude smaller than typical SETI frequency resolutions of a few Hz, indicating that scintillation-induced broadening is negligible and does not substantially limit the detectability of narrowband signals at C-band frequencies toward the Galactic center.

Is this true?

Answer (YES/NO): YES